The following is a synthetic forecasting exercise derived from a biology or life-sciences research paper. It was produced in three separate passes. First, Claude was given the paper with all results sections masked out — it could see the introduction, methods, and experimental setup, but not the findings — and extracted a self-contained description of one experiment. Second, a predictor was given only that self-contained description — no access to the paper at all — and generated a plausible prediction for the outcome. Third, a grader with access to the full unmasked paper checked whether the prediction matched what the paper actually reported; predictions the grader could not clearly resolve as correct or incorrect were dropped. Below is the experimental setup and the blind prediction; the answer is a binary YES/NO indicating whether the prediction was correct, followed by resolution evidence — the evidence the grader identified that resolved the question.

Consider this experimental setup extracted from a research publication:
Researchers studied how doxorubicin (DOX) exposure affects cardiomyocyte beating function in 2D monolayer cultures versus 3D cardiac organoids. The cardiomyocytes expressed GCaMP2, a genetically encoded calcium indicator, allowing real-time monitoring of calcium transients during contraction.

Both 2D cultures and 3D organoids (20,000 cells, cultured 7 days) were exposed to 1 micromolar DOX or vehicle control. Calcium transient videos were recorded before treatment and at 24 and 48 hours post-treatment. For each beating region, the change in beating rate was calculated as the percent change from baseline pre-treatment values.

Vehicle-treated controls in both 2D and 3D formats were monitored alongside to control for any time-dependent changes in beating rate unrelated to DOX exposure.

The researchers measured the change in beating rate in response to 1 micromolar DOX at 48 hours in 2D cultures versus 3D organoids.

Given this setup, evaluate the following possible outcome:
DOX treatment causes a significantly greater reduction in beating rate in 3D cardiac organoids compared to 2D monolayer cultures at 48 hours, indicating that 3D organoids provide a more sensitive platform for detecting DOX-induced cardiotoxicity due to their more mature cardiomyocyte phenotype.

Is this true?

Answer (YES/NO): NO